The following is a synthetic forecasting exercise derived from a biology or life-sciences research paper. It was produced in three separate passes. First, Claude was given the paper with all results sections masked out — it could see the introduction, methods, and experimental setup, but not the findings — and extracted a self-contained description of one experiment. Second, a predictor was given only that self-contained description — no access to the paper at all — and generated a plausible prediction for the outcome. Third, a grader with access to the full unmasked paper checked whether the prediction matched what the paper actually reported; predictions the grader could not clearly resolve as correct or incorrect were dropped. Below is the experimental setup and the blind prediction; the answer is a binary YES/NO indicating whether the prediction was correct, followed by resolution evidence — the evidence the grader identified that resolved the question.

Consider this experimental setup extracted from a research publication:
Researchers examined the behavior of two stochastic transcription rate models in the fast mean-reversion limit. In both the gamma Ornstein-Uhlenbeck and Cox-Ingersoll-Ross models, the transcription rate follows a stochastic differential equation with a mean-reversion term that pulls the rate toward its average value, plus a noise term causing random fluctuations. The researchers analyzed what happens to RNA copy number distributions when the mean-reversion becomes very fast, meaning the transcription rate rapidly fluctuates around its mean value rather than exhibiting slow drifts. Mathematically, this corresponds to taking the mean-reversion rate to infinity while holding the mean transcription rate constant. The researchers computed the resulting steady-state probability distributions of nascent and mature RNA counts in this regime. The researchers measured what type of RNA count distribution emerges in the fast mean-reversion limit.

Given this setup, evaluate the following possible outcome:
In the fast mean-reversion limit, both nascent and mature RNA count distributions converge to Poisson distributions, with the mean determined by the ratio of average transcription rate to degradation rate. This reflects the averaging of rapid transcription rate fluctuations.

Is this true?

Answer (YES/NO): YES